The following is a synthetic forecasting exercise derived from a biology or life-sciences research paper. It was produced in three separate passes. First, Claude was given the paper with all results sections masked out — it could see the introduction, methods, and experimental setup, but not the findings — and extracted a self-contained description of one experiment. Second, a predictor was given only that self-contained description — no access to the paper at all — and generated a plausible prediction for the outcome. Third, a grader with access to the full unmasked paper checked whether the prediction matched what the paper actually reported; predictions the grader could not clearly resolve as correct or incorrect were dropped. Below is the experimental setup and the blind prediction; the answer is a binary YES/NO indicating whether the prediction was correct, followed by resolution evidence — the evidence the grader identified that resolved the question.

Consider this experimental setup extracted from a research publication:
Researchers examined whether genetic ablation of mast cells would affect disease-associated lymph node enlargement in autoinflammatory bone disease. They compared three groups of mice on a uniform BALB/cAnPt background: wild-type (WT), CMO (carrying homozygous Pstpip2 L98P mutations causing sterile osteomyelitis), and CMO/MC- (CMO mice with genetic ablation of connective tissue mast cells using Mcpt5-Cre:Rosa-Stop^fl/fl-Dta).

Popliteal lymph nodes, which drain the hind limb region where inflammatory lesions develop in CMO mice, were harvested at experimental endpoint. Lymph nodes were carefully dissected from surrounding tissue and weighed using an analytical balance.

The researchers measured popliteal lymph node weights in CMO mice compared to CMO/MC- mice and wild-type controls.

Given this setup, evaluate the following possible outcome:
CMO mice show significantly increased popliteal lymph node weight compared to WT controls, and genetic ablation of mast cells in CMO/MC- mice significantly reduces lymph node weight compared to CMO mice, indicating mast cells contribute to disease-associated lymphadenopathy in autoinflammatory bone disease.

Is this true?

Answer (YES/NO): YES